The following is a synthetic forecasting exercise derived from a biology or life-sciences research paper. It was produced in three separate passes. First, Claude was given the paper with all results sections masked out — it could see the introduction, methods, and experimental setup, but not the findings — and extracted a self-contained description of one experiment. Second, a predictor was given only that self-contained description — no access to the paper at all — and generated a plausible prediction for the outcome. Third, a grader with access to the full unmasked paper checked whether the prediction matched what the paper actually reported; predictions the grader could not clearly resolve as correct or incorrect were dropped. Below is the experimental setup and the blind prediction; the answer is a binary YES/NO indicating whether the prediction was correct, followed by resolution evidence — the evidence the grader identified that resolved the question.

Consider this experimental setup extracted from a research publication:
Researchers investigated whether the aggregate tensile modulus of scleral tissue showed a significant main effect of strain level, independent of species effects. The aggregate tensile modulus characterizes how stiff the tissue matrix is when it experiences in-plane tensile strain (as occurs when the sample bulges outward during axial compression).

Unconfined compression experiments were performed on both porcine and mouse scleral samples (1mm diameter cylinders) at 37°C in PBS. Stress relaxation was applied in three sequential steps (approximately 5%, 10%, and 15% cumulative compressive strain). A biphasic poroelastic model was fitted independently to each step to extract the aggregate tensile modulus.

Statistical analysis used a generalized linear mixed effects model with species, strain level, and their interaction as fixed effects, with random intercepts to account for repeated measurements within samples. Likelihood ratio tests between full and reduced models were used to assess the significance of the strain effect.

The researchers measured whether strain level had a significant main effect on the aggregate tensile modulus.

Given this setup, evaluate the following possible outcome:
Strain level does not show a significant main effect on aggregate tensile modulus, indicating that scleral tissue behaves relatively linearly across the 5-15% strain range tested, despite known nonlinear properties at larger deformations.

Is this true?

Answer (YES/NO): NO